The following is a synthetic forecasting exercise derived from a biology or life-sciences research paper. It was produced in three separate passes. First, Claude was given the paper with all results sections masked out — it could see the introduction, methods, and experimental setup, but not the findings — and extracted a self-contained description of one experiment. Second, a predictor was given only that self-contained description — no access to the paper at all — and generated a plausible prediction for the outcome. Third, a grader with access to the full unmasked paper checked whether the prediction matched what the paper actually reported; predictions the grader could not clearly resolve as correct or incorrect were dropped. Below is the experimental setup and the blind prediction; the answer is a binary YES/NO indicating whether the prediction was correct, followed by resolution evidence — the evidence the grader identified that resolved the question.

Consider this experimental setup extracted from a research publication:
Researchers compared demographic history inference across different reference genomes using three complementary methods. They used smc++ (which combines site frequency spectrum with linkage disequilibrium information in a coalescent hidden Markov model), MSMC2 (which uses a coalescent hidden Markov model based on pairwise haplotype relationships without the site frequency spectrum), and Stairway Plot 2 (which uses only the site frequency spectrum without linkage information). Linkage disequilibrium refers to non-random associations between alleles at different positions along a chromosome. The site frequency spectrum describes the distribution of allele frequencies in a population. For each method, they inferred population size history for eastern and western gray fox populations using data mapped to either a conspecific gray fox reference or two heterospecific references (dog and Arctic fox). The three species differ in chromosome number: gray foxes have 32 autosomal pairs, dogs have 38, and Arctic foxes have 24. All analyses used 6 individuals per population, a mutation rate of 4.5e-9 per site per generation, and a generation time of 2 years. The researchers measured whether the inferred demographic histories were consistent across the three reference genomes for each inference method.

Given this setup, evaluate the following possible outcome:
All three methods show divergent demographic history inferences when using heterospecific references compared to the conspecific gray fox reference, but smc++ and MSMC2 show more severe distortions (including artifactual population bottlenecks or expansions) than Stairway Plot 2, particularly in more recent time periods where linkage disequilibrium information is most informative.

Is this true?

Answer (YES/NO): NO